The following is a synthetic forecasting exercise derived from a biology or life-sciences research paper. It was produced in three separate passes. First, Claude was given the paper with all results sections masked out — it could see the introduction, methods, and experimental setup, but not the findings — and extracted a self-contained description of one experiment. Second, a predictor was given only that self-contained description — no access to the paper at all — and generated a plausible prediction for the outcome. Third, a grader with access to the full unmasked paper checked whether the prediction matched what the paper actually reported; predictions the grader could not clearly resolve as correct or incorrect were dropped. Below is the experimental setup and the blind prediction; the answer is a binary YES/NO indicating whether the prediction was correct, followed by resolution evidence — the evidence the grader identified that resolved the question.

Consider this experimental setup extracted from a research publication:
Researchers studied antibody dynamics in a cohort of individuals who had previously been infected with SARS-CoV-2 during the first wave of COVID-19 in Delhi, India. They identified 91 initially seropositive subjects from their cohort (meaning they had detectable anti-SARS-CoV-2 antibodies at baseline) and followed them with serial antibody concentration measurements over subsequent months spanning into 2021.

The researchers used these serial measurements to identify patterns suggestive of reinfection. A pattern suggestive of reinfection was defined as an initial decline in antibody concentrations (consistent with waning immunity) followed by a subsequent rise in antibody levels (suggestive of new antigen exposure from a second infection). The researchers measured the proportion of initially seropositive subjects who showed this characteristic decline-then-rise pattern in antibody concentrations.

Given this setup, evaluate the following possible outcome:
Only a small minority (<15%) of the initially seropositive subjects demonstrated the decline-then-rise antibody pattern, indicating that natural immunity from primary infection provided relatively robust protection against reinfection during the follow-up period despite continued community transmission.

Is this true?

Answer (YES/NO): NO